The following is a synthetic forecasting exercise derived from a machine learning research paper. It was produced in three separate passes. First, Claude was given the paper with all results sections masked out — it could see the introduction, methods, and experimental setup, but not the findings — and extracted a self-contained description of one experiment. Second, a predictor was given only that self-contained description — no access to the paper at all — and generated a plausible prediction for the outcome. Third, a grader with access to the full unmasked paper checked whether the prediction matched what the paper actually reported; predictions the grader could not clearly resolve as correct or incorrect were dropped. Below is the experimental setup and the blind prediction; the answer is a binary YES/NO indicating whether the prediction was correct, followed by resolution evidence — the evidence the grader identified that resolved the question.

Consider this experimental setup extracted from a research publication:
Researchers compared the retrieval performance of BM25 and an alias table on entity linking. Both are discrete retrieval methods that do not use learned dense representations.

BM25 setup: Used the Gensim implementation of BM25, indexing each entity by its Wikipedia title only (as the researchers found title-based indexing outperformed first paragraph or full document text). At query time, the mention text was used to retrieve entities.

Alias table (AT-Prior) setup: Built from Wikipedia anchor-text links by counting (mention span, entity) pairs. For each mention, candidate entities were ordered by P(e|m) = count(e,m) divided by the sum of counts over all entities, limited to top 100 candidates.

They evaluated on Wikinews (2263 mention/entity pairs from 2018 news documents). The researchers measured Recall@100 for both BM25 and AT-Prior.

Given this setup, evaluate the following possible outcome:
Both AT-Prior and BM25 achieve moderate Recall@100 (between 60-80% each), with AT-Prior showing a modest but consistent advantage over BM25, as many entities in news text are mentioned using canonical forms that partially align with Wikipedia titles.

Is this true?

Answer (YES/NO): NO